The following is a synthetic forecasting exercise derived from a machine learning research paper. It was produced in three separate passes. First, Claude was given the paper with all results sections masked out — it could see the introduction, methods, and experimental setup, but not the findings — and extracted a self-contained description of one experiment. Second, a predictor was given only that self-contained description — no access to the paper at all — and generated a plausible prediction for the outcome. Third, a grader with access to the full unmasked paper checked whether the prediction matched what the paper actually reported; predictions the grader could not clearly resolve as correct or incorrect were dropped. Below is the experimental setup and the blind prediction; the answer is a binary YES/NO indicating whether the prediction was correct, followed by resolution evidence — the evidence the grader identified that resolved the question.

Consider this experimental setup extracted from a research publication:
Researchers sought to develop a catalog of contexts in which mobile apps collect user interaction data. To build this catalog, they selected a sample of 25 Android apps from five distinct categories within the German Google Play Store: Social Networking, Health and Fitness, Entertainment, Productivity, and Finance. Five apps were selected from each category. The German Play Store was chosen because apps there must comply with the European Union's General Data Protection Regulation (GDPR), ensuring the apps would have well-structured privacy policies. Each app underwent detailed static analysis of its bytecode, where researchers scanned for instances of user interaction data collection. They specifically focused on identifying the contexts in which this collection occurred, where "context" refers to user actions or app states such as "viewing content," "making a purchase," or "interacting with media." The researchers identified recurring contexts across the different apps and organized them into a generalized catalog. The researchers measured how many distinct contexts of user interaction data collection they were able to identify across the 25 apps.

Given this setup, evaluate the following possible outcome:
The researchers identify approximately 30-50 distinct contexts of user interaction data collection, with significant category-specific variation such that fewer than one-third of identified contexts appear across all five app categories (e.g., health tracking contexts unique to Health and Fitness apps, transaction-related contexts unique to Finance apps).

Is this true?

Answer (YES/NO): NO